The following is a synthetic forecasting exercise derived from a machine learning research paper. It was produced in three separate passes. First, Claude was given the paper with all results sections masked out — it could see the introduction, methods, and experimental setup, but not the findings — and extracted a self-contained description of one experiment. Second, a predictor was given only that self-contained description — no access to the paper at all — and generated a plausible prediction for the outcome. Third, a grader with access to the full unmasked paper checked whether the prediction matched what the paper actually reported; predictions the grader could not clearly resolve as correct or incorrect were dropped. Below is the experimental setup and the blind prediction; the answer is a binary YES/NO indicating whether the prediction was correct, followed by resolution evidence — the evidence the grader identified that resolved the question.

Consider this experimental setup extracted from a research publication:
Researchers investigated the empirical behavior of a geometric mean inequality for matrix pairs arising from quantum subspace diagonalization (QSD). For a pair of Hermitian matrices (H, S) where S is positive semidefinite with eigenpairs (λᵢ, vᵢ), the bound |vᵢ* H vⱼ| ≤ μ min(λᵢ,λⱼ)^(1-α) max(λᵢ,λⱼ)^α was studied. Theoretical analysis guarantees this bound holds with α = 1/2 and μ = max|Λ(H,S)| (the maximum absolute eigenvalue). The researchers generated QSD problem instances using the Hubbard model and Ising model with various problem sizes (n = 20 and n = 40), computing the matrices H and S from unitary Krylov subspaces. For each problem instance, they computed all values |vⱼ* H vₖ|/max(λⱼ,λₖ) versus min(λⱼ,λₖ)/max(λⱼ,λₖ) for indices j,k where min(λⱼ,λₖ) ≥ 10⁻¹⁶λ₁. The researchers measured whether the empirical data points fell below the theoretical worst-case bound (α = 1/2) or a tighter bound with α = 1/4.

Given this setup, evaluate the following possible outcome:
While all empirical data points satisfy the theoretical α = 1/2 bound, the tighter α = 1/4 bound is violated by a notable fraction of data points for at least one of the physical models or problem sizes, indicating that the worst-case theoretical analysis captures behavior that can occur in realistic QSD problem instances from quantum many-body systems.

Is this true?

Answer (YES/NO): NO